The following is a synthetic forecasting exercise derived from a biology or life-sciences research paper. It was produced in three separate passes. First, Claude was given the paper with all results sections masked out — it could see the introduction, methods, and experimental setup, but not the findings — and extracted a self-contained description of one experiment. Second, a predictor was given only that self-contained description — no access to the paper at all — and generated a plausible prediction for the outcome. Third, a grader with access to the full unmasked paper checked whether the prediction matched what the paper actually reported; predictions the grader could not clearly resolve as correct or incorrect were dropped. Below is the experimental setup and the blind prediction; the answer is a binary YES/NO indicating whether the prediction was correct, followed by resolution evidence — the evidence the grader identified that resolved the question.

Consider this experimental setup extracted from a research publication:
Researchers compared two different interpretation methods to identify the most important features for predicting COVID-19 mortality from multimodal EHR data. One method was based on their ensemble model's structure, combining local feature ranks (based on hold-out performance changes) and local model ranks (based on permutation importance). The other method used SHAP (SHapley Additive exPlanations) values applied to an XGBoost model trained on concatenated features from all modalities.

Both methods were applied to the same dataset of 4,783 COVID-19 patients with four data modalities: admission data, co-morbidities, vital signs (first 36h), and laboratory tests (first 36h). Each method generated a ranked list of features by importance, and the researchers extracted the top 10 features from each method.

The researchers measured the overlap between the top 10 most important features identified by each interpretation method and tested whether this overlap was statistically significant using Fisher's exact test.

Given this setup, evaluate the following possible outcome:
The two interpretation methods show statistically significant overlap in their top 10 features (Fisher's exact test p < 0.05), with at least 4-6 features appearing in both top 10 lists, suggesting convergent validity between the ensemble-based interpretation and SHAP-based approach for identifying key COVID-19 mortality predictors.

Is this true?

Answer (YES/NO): YES